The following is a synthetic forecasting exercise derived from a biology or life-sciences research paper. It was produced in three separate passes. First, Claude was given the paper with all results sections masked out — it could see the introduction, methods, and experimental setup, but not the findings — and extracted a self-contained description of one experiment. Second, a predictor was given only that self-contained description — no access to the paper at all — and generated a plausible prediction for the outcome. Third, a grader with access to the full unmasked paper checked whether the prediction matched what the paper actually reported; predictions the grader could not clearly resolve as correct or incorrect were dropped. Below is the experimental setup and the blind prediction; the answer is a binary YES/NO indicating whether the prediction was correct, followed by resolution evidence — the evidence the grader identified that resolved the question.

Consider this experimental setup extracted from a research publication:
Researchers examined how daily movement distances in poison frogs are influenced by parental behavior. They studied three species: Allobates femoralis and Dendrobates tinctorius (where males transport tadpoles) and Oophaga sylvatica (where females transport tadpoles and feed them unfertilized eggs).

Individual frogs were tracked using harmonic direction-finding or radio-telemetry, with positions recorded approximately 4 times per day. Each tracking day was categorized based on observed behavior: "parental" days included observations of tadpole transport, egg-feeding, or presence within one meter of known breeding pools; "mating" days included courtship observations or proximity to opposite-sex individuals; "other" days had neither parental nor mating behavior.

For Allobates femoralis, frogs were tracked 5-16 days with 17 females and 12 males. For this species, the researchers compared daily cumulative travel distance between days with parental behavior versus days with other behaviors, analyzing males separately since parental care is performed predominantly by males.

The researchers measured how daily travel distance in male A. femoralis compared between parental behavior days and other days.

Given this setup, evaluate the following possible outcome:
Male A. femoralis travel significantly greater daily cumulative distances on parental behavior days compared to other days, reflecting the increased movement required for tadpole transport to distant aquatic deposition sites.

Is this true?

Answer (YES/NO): YES